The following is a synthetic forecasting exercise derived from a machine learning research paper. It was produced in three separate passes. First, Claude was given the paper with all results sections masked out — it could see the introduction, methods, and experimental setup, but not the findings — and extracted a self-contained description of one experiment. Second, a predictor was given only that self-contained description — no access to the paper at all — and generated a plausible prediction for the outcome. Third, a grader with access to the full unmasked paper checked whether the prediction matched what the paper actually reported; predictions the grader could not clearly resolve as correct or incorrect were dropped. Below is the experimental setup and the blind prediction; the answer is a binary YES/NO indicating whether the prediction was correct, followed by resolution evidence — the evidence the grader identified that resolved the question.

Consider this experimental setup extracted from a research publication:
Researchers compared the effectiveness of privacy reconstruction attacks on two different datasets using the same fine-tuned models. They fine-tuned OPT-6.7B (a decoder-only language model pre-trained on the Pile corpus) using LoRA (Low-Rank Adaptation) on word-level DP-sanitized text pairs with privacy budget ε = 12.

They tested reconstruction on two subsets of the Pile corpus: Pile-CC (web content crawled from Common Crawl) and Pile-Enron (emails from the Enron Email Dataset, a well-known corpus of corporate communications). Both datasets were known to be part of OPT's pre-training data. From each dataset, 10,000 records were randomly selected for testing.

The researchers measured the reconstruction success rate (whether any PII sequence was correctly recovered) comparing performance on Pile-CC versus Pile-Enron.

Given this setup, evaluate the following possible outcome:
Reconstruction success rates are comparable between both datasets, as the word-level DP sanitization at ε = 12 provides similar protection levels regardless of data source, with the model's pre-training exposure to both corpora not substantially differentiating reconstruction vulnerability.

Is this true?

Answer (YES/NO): NO